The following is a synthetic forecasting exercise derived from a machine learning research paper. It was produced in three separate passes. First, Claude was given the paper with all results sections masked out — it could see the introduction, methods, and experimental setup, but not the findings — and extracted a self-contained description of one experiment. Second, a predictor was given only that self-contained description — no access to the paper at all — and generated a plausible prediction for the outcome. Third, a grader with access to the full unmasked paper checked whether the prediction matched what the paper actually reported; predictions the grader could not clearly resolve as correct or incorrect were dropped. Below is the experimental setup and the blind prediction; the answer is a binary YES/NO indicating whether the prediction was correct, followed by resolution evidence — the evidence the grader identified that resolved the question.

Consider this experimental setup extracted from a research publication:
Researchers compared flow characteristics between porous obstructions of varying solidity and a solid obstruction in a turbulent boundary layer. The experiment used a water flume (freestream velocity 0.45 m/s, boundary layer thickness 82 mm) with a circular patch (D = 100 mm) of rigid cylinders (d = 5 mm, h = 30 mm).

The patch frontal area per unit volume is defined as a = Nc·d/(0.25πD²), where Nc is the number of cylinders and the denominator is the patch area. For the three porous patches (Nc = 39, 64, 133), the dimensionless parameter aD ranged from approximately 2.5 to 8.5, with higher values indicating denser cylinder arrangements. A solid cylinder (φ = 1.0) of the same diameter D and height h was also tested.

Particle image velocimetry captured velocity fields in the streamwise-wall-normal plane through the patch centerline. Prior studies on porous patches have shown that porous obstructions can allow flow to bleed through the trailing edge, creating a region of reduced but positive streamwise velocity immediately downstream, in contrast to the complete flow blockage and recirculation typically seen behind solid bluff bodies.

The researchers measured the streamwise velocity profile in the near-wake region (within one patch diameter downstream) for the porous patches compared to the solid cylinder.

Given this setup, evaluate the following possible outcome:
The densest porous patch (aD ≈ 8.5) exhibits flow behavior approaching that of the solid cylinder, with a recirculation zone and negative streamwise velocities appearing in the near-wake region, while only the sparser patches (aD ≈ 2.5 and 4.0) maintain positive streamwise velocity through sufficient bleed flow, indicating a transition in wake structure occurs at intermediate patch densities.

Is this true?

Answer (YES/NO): NO